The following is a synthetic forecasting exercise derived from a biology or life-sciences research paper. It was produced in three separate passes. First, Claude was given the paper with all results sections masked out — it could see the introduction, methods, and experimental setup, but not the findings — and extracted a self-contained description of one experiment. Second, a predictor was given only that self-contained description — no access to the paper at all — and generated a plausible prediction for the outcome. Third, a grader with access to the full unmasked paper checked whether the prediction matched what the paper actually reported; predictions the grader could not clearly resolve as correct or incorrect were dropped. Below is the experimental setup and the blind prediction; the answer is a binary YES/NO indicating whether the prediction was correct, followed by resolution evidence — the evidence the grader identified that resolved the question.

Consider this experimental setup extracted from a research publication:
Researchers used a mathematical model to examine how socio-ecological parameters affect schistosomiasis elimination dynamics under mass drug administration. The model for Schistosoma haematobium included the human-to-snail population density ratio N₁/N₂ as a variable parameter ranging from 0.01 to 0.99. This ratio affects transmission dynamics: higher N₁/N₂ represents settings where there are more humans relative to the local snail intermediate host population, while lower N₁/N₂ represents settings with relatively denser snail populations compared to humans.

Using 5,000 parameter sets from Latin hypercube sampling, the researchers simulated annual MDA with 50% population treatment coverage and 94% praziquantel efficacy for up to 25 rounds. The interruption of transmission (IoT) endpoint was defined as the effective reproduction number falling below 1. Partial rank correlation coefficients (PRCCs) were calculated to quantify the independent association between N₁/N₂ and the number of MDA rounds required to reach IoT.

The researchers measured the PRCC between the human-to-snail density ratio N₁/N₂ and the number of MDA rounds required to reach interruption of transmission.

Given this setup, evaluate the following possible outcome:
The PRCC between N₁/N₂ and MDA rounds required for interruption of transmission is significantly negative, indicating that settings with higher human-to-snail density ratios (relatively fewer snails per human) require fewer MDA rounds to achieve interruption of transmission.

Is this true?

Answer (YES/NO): YES